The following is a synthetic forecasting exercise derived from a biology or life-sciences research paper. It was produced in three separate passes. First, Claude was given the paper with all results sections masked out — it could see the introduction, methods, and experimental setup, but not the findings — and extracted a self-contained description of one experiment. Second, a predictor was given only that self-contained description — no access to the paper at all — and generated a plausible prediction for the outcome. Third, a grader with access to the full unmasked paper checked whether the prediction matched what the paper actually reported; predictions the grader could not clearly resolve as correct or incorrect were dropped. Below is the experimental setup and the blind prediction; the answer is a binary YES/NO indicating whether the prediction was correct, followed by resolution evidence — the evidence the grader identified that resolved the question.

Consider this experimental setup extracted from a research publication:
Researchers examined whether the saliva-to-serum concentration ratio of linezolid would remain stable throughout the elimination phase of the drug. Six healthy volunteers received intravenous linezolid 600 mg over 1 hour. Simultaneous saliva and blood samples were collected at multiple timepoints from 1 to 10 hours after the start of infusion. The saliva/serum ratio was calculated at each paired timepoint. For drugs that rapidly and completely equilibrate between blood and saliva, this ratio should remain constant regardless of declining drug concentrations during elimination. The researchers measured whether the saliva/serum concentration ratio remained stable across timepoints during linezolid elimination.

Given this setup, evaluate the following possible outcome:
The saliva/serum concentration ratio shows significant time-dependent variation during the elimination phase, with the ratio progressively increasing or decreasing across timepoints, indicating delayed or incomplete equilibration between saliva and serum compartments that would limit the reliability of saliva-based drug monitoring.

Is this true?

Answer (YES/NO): NO